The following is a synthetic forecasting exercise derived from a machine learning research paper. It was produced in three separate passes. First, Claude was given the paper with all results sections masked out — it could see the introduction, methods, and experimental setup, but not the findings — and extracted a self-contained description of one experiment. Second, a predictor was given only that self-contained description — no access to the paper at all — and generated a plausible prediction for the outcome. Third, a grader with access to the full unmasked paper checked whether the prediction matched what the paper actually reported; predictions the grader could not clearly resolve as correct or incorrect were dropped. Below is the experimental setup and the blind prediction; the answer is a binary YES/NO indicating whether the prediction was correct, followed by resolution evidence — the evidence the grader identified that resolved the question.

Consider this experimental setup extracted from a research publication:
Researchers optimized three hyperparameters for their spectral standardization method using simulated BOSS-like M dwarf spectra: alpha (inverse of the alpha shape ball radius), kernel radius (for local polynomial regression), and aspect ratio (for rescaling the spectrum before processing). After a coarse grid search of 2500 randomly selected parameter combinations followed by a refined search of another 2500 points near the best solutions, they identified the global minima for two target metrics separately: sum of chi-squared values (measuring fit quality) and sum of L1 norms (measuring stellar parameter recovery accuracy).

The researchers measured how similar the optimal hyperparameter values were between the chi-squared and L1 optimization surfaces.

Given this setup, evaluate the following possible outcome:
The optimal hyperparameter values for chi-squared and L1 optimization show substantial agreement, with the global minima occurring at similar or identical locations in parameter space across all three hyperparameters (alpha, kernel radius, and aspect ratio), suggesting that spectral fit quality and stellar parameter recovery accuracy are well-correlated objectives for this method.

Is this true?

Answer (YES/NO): YES